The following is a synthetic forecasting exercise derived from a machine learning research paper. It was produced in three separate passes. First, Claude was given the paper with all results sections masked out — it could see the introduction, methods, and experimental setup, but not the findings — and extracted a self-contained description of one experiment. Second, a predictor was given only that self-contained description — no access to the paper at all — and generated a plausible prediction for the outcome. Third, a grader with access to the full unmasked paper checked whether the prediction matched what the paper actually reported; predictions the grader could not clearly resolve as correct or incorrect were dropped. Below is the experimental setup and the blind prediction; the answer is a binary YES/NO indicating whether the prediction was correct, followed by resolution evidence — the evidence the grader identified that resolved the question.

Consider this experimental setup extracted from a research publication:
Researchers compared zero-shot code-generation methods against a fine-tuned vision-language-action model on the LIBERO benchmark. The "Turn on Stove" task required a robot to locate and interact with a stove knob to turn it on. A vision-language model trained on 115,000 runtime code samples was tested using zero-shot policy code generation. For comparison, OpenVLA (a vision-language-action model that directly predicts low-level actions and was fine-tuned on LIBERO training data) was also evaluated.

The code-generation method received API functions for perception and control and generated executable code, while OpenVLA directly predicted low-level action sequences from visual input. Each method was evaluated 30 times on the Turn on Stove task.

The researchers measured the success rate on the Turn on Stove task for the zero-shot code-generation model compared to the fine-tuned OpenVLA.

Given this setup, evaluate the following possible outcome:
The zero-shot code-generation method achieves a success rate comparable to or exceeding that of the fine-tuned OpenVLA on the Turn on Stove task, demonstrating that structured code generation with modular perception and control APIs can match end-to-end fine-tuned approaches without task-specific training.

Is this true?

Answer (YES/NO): YES